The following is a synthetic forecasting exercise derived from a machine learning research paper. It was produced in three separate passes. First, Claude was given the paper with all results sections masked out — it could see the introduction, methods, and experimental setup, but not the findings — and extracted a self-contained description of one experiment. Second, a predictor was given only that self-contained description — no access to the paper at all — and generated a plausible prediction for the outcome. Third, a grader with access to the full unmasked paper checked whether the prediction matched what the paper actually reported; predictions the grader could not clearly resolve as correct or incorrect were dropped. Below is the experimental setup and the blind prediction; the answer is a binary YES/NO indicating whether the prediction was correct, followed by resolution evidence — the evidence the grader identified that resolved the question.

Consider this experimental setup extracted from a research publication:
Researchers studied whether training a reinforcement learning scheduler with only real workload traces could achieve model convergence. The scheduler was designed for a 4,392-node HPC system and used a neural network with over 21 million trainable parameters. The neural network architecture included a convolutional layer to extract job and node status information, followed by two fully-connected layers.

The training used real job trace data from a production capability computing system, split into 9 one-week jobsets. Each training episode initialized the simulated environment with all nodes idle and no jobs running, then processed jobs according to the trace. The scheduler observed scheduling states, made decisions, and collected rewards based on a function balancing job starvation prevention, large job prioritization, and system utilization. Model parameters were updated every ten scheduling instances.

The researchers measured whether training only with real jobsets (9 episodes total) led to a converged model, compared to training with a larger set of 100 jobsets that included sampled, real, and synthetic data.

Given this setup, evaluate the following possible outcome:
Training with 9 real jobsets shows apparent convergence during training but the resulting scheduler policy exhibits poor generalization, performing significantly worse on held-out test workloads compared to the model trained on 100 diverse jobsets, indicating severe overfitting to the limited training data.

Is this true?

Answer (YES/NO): NO